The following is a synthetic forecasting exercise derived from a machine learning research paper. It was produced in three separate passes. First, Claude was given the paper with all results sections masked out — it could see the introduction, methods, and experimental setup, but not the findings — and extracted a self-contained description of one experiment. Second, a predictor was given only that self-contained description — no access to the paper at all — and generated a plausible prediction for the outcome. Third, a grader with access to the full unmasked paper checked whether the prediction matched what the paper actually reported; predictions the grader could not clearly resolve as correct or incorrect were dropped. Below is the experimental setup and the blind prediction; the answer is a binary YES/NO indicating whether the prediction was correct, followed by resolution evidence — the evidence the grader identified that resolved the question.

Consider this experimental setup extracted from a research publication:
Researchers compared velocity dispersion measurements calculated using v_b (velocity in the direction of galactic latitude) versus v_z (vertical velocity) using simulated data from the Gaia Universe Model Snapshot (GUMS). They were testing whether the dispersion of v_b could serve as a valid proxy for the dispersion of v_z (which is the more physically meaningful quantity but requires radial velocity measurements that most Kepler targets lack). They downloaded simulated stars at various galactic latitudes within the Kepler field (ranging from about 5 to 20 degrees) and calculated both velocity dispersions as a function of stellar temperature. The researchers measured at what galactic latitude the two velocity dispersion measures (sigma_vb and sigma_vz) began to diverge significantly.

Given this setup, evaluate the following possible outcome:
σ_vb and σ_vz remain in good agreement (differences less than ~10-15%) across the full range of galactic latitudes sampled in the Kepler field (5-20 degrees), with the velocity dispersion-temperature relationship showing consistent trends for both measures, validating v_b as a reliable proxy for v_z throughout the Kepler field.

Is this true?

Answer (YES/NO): NO